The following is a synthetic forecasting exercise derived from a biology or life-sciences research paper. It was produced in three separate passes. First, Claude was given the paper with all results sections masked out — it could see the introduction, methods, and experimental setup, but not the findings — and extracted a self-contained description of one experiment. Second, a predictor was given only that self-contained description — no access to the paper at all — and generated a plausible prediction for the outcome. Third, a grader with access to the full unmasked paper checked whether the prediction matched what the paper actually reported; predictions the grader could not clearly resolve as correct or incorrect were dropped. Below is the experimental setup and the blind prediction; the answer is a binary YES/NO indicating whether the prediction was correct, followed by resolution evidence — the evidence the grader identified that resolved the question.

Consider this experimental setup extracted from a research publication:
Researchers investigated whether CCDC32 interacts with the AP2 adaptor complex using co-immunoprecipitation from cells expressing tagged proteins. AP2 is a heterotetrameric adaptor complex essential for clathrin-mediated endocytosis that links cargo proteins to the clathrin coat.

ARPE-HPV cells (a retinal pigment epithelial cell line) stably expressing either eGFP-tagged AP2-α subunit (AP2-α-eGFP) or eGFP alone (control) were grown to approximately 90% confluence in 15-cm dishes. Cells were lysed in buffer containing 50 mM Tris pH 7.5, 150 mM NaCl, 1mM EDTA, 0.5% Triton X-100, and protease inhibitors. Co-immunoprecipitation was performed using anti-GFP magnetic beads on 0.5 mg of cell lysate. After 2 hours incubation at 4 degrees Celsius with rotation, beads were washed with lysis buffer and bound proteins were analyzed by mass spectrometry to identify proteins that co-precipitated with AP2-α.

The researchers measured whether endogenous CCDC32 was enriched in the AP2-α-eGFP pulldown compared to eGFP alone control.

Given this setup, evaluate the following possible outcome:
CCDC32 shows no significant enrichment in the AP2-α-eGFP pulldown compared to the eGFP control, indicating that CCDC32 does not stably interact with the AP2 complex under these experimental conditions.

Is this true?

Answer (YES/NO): NO